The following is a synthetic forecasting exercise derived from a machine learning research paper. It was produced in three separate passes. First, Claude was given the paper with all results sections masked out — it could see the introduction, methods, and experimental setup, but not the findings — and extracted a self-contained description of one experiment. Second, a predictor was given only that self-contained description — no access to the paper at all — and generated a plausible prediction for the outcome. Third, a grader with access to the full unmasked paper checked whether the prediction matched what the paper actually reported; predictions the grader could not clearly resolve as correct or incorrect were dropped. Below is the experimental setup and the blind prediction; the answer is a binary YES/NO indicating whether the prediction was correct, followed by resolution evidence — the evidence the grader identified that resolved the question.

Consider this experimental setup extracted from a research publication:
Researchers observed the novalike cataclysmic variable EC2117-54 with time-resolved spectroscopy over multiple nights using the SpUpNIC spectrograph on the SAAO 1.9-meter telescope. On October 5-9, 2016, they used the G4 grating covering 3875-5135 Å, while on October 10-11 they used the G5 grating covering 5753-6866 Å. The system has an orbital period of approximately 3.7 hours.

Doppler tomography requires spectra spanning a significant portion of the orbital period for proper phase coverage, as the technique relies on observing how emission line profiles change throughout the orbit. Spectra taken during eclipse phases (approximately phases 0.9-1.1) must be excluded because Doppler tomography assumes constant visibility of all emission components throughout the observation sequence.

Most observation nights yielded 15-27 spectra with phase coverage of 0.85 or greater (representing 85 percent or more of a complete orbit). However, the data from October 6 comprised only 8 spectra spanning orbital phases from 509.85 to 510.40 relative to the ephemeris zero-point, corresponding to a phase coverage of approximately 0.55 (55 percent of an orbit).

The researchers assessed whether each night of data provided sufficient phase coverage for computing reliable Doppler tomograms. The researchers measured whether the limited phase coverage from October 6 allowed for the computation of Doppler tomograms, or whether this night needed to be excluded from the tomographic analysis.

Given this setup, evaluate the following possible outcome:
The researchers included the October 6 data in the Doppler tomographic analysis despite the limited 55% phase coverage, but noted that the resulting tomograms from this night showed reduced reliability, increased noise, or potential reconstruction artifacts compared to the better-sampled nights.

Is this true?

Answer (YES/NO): NO